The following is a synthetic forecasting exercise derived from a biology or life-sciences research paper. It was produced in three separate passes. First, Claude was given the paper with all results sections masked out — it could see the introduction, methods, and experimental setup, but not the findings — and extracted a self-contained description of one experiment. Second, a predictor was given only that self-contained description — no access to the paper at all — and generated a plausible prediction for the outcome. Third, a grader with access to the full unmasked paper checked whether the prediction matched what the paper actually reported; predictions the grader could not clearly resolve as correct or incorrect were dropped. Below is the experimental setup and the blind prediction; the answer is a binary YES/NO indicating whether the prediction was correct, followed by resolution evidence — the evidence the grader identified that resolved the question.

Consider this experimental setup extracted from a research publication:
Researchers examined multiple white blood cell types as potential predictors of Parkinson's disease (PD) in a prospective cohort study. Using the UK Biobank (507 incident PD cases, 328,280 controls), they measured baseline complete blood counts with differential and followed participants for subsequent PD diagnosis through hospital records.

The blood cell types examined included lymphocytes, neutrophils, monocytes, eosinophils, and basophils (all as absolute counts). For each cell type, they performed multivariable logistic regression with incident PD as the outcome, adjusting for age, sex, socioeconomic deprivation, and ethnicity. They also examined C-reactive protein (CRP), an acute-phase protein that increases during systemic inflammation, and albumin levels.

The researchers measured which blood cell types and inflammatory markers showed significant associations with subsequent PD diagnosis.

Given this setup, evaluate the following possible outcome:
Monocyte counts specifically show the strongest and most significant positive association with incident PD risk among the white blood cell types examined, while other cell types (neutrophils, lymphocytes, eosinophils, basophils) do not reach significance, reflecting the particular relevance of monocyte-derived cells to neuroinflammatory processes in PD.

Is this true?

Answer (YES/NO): NO